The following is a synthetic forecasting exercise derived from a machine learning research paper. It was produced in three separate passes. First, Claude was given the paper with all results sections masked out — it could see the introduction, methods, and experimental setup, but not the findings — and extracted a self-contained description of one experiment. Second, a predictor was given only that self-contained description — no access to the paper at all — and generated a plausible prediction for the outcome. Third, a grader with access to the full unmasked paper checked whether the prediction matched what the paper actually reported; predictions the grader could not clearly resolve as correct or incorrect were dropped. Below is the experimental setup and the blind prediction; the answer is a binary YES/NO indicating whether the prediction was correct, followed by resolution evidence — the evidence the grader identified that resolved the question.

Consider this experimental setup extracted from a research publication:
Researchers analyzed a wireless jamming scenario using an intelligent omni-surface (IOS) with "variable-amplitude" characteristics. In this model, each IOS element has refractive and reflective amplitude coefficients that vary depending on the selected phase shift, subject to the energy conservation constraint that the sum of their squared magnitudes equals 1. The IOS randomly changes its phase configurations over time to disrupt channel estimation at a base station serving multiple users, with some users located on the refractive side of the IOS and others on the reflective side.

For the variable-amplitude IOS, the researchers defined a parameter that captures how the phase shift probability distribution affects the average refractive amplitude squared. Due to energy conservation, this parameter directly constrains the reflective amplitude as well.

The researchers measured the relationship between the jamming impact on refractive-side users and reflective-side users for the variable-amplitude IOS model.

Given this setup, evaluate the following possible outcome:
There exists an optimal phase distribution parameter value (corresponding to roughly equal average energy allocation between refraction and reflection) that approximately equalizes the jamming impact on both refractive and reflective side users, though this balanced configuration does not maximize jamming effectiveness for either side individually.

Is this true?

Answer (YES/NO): NO